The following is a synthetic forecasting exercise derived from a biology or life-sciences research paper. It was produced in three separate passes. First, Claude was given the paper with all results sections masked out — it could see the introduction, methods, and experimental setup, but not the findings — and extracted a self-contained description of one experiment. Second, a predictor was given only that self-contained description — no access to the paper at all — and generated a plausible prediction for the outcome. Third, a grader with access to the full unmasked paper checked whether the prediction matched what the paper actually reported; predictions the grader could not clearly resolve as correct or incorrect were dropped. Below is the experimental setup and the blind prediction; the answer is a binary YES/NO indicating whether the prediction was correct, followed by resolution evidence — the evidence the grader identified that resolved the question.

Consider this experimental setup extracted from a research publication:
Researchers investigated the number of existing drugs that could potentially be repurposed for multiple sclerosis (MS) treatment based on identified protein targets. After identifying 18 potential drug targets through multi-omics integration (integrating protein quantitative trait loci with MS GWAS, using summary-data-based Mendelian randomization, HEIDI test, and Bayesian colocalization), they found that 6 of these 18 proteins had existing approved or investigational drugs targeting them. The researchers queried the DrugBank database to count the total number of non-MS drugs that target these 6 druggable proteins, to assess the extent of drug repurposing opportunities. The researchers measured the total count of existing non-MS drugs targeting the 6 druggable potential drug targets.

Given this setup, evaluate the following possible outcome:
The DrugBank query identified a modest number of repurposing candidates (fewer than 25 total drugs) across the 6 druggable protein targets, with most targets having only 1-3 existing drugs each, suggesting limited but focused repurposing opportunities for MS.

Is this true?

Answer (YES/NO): YES